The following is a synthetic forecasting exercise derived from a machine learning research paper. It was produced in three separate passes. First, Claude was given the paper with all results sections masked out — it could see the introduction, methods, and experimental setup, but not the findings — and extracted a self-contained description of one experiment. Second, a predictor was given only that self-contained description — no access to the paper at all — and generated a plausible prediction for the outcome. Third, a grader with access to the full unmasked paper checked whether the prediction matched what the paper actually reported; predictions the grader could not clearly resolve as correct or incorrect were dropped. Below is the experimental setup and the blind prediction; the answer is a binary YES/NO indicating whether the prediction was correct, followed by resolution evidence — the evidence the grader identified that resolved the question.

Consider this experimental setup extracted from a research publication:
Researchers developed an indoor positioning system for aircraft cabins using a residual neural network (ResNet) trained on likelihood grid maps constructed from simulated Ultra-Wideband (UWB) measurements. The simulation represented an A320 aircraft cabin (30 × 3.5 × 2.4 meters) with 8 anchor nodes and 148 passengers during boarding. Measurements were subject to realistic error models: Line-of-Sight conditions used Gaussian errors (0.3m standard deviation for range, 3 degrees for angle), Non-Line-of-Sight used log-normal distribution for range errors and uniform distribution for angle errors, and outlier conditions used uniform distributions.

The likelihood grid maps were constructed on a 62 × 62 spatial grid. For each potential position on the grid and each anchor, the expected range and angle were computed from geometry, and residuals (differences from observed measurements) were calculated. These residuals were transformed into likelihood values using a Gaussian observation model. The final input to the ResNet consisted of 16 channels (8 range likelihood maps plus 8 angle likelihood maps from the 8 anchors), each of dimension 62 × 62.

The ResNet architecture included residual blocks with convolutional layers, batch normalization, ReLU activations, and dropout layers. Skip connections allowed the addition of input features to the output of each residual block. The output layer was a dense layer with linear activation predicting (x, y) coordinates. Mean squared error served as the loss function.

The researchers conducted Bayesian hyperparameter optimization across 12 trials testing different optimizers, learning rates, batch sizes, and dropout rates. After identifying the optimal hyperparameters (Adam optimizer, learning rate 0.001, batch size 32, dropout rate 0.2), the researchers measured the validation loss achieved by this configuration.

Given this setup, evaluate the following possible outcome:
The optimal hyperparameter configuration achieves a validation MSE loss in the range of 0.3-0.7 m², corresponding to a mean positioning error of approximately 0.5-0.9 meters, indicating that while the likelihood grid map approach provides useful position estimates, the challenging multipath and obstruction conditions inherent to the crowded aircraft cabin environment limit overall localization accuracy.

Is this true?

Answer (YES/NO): NO